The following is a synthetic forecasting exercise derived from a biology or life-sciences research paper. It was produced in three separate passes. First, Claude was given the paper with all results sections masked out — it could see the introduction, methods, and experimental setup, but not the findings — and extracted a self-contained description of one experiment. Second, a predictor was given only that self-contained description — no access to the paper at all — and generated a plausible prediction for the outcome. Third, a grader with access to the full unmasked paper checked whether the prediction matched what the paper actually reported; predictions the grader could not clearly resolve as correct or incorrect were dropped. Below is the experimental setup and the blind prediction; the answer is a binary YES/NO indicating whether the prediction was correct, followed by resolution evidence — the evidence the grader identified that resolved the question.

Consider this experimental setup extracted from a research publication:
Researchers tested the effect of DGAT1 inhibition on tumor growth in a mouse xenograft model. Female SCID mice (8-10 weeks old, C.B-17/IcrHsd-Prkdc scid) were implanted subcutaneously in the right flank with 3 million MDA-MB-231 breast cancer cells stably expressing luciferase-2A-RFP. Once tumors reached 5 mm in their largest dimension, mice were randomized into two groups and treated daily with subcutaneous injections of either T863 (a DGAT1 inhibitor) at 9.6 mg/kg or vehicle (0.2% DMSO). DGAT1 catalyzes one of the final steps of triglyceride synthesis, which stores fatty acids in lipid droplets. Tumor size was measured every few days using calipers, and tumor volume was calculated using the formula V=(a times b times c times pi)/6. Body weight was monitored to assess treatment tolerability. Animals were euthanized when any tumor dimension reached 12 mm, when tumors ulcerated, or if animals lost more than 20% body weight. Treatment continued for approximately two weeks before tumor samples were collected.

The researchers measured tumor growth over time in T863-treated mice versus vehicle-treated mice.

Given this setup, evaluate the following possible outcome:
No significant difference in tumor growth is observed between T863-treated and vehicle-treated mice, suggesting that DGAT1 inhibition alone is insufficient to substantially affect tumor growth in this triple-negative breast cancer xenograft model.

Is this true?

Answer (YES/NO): NO